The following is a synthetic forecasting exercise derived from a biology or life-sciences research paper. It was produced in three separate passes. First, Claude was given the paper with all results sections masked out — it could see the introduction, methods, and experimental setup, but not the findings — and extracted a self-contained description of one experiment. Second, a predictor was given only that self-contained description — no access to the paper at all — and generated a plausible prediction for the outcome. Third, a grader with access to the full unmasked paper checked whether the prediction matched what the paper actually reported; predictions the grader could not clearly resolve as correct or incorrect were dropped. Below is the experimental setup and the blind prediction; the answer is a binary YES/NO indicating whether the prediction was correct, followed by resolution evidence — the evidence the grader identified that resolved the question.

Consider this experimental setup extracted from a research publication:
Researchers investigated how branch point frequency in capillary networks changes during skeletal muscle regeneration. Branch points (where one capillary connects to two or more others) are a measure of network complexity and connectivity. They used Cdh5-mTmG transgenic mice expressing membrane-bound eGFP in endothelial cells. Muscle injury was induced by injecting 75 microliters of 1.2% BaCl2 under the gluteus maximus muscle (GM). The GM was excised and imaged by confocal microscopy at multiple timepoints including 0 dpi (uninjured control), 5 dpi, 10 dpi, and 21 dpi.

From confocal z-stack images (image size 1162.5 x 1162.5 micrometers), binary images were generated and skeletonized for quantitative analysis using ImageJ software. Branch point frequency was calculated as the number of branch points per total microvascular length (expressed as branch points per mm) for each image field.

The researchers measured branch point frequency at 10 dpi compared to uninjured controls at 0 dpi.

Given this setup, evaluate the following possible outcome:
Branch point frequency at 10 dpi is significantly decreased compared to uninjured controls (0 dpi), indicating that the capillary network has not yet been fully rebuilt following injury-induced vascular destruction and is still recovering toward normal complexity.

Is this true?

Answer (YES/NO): NO